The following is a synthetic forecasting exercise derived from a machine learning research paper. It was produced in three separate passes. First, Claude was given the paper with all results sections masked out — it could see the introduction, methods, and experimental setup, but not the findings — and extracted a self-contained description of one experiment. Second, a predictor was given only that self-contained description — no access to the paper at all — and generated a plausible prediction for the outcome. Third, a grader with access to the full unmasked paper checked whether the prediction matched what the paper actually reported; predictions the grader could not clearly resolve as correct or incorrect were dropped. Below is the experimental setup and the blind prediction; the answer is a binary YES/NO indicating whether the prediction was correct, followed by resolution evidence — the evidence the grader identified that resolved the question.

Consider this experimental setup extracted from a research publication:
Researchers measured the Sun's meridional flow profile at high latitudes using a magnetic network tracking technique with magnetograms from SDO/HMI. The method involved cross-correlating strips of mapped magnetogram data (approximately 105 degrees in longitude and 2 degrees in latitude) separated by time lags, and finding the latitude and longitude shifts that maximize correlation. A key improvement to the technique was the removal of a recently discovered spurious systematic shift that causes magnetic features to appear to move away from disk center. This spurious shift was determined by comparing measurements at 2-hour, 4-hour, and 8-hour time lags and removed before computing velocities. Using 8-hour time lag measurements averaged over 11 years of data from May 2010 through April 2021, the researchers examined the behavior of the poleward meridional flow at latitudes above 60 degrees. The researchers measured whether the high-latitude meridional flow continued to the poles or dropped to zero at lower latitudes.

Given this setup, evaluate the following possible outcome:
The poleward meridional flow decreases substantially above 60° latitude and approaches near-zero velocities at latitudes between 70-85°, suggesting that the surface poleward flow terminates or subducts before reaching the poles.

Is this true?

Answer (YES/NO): YES